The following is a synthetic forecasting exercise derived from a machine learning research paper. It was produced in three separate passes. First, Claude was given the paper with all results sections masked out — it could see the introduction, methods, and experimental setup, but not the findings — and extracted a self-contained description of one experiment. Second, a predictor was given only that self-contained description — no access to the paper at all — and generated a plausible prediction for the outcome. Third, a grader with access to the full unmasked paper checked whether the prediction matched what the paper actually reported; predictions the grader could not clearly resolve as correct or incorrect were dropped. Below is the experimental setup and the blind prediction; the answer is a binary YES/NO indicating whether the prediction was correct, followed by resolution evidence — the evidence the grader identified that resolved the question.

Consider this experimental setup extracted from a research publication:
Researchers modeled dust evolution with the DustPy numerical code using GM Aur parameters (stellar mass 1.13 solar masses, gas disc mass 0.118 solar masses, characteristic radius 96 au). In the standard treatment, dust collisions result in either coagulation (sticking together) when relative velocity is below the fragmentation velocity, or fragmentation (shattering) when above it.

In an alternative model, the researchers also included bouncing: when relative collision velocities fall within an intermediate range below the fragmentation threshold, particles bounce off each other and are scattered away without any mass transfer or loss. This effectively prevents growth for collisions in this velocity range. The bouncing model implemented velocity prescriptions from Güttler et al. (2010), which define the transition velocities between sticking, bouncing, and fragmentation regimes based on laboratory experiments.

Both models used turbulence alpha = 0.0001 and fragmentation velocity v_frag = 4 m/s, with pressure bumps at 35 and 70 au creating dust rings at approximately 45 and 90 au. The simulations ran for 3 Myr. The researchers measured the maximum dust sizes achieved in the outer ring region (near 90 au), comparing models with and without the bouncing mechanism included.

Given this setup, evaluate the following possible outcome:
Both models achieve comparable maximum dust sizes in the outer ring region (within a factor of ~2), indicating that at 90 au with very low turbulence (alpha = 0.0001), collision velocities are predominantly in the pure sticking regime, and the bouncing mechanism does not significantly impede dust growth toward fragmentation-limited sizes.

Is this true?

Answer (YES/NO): NO